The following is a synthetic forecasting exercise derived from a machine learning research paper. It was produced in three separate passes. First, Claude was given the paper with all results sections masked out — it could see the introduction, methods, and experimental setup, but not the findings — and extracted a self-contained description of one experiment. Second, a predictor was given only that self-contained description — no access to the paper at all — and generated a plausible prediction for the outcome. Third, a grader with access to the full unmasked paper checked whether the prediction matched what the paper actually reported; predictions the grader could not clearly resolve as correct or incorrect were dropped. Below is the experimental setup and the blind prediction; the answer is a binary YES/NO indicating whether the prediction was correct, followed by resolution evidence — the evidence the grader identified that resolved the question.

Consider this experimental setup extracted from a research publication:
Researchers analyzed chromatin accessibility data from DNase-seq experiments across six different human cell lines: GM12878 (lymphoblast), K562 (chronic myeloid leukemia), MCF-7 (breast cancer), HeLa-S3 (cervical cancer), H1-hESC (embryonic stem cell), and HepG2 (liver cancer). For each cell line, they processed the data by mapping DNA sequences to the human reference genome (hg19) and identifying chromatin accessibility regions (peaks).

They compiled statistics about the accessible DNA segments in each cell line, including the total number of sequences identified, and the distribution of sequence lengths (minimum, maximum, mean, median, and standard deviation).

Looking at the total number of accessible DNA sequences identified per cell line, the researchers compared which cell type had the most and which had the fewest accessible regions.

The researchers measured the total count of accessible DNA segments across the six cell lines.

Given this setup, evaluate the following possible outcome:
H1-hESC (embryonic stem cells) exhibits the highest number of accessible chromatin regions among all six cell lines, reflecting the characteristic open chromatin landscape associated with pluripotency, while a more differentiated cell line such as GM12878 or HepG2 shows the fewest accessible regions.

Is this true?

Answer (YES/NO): NO